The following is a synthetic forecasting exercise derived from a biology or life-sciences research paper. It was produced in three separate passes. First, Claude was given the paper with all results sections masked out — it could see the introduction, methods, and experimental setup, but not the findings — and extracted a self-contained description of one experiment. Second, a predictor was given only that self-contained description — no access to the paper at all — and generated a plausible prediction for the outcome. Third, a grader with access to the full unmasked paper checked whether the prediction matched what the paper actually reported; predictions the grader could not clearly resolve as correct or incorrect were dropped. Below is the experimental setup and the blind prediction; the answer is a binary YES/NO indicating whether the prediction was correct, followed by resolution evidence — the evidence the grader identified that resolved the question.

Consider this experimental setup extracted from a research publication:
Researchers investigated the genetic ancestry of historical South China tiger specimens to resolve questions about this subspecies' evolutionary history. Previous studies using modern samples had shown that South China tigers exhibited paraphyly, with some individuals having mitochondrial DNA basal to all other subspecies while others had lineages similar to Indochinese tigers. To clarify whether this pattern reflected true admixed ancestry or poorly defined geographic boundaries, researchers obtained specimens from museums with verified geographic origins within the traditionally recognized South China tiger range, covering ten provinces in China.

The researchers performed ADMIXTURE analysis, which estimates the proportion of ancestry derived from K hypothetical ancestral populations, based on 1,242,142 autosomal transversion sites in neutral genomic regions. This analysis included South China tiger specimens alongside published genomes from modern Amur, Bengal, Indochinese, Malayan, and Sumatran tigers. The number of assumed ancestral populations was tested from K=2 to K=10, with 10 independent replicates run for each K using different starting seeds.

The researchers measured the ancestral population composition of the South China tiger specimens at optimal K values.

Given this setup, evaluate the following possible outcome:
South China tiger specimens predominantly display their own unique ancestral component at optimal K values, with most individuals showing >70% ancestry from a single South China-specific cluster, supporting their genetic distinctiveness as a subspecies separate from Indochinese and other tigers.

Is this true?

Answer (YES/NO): YES